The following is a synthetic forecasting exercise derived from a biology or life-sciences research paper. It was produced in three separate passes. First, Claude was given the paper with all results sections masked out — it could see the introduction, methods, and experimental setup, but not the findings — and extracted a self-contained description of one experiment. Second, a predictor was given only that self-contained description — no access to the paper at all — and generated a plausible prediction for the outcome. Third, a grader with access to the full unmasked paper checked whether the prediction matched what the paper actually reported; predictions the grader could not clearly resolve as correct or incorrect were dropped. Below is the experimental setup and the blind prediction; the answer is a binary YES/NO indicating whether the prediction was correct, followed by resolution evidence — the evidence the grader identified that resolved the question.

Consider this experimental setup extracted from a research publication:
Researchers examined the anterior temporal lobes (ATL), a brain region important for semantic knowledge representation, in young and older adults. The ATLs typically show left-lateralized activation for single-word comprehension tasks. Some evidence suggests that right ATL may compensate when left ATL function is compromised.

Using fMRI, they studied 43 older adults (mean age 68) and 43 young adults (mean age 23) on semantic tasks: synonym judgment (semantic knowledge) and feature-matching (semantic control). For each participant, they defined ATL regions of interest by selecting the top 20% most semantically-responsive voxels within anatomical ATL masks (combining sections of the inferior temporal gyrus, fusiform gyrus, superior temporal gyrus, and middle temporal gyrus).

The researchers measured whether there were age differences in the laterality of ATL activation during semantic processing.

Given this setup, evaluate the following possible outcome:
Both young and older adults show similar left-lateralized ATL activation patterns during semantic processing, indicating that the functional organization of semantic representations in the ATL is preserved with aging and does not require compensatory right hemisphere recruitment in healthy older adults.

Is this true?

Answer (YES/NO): YES